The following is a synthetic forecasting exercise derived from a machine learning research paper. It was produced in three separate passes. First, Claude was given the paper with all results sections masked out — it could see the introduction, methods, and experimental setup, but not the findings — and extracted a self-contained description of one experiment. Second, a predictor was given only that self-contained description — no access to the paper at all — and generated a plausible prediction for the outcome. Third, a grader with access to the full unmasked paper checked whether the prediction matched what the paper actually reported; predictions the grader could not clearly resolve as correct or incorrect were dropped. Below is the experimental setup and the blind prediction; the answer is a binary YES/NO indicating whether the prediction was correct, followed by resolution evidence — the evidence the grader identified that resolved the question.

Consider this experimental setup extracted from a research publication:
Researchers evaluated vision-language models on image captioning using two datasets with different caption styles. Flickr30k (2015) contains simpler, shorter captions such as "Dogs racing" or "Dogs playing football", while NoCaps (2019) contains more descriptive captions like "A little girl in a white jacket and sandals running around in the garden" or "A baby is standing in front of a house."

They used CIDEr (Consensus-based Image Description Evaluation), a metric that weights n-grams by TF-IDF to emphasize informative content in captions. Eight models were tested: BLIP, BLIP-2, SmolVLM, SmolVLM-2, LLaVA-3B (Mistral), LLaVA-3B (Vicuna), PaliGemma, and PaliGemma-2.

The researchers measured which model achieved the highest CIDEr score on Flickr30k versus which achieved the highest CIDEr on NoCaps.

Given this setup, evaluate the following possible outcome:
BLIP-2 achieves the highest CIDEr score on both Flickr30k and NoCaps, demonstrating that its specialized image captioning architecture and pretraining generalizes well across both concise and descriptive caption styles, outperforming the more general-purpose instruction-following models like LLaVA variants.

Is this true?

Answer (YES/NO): NO